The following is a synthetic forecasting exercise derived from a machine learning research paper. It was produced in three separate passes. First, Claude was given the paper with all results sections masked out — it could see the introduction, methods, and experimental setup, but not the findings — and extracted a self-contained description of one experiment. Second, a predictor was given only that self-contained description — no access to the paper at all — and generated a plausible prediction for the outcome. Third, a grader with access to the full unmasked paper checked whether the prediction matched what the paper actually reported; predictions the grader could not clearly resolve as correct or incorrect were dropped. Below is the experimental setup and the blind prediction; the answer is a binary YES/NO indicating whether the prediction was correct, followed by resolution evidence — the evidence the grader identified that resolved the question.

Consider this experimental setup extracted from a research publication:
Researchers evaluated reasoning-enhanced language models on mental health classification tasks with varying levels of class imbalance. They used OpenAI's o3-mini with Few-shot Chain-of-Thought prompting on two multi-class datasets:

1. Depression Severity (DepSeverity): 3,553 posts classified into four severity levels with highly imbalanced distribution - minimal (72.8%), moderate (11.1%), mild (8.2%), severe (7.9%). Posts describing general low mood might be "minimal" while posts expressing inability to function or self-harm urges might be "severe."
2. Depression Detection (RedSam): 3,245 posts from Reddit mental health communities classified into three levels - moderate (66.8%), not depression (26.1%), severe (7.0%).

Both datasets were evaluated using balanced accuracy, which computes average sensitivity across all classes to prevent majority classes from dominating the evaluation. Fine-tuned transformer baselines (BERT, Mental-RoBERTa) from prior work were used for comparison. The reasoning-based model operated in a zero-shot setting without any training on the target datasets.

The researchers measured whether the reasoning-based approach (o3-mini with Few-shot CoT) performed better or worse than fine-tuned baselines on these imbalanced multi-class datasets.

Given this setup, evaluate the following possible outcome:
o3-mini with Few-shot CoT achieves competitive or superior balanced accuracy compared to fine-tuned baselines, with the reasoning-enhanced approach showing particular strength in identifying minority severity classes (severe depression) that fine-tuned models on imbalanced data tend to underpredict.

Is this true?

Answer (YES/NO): NO